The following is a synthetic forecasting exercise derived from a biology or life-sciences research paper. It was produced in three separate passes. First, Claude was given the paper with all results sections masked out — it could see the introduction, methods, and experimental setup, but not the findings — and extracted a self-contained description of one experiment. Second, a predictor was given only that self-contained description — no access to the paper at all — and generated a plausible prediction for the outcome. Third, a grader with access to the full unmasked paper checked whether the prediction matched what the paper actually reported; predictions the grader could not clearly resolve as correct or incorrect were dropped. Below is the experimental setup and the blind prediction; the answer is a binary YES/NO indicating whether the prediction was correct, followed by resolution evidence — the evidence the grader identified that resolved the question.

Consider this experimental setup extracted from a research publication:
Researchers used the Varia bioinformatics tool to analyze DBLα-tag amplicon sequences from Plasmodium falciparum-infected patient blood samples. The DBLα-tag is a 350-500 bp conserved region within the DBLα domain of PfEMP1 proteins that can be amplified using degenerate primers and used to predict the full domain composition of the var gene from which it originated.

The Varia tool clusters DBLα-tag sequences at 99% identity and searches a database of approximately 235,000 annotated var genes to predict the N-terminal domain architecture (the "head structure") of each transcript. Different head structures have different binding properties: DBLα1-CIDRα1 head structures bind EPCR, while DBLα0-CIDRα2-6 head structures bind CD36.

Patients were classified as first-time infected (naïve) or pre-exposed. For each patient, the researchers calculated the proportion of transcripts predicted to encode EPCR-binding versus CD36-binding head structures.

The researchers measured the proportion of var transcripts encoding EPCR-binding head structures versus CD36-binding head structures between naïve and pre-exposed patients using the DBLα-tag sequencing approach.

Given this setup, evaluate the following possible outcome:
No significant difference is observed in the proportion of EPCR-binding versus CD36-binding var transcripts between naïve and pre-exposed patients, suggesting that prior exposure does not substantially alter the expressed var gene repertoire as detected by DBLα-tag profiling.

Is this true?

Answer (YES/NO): NO